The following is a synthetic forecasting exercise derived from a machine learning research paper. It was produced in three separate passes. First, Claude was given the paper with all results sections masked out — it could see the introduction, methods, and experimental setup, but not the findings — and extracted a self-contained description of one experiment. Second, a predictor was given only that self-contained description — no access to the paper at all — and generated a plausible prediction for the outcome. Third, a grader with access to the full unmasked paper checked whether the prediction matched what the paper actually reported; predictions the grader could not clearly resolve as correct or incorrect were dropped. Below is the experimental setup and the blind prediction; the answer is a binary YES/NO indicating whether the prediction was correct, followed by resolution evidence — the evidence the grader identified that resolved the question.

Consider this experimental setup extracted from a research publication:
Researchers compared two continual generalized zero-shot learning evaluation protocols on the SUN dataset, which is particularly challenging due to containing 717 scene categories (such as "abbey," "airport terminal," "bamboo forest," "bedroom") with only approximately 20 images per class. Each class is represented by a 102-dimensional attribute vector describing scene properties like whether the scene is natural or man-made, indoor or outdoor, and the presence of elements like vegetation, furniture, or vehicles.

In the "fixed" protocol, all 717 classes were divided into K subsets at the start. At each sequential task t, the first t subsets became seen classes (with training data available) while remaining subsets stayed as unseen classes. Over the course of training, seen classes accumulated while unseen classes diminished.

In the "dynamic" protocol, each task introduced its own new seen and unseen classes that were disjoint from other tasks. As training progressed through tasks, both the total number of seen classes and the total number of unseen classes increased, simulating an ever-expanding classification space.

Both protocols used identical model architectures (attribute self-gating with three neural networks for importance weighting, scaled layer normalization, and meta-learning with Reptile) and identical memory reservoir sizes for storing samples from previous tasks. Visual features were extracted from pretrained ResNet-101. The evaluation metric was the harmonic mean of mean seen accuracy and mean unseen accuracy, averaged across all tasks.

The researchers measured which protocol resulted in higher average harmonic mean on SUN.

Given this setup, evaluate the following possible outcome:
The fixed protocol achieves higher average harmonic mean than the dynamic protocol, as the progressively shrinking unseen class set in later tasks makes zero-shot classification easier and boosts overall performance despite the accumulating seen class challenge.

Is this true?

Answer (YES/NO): NO